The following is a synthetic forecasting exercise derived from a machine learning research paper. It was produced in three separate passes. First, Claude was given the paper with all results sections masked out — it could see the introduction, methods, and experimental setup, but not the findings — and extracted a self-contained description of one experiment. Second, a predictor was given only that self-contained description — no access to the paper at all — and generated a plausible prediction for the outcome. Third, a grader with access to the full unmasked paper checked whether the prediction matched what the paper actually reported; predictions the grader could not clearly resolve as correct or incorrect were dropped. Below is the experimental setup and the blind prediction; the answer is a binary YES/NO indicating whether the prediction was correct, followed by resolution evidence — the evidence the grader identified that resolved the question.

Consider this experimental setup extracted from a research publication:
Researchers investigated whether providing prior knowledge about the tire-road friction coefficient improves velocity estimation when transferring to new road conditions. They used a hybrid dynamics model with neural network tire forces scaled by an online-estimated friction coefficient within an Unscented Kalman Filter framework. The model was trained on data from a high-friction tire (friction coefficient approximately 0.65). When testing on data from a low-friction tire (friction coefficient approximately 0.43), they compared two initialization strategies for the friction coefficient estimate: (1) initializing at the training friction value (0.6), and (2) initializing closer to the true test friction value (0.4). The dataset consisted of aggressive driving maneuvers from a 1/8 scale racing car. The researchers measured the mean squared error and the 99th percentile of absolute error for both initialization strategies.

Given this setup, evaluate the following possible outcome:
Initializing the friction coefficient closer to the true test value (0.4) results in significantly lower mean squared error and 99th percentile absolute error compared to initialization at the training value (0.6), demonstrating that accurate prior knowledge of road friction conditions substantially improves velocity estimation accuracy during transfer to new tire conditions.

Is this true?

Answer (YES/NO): YES